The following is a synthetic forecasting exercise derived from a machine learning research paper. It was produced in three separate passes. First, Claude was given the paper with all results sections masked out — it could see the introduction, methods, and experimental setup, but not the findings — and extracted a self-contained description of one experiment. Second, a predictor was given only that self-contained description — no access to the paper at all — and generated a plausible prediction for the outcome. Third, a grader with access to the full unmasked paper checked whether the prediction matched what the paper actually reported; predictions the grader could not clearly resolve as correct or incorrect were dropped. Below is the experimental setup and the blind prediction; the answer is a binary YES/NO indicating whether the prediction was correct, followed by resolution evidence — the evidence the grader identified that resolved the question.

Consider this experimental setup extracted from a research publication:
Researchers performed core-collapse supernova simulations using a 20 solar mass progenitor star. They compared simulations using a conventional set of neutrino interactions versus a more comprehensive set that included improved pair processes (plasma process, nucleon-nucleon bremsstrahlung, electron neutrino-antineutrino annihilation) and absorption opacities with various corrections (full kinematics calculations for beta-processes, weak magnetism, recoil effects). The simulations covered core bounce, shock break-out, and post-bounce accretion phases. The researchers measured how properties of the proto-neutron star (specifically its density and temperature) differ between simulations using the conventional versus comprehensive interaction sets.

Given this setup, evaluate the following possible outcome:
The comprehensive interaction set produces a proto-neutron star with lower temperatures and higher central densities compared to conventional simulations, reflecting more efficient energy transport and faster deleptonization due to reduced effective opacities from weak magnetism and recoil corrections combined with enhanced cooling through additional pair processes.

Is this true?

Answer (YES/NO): NO